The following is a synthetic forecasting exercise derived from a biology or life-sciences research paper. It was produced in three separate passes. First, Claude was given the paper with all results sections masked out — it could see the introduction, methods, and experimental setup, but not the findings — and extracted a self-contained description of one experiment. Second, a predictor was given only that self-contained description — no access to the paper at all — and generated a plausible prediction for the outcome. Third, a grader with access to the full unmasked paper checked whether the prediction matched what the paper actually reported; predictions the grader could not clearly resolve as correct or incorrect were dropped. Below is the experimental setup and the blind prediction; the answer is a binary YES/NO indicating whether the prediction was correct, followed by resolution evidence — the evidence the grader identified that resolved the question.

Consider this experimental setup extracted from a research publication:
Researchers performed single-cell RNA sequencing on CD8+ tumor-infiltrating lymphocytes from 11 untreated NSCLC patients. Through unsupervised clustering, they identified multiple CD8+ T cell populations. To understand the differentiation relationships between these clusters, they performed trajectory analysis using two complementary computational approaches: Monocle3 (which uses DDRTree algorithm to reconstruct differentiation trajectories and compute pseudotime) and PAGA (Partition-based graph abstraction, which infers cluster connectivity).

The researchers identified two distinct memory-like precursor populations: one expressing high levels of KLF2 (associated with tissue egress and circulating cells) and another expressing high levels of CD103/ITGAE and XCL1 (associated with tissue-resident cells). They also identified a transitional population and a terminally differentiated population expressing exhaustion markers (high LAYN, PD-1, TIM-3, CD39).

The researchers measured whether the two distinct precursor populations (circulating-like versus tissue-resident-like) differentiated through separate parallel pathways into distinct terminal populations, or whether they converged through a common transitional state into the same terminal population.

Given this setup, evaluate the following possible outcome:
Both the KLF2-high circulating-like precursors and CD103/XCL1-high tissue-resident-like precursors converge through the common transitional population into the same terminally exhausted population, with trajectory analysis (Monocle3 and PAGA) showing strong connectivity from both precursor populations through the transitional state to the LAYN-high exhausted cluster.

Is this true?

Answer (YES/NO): YES